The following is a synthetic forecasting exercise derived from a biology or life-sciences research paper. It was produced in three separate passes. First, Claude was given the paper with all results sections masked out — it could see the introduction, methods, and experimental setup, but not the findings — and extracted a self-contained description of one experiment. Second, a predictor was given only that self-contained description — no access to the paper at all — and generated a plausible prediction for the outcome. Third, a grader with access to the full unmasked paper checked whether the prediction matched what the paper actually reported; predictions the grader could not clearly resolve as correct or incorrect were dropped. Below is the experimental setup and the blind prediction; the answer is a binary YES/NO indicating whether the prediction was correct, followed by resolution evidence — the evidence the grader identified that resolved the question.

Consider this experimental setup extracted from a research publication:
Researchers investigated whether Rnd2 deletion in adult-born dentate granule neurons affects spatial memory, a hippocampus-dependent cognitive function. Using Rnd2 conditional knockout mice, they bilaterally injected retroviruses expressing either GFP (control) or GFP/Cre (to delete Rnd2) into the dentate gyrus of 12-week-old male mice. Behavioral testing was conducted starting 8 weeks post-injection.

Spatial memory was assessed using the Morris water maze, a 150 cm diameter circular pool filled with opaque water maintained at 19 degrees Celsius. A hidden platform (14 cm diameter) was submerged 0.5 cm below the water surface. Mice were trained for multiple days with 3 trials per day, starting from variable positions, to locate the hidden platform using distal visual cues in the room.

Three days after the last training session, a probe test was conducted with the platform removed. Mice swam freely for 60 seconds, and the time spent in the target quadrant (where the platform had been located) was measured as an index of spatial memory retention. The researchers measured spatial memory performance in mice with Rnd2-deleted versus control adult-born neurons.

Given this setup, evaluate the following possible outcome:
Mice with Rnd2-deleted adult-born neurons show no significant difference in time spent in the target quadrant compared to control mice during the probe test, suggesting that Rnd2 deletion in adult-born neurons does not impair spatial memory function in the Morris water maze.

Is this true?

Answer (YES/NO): YES